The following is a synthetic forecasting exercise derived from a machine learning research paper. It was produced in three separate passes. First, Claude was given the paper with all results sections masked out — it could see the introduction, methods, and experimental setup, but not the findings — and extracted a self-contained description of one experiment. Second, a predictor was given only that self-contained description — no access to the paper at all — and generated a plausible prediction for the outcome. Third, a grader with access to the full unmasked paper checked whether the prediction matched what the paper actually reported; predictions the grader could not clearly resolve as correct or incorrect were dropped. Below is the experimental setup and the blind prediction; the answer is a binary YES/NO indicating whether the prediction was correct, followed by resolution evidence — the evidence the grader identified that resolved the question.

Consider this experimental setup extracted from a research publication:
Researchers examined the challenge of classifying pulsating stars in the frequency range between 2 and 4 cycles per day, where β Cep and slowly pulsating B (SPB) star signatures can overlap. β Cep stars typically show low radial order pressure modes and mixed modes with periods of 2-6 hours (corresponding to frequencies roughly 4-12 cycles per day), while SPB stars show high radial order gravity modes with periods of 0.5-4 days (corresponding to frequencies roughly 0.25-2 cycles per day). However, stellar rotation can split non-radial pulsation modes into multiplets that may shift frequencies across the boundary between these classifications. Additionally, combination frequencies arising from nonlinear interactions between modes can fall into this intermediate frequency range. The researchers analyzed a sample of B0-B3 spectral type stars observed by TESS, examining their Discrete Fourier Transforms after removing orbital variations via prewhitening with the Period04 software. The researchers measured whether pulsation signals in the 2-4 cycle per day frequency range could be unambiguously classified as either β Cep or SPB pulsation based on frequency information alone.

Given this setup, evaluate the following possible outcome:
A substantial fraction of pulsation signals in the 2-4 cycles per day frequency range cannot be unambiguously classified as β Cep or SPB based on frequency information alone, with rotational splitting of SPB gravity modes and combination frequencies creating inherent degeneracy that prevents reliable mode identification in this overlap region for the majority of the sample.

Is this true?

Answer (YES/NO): NO